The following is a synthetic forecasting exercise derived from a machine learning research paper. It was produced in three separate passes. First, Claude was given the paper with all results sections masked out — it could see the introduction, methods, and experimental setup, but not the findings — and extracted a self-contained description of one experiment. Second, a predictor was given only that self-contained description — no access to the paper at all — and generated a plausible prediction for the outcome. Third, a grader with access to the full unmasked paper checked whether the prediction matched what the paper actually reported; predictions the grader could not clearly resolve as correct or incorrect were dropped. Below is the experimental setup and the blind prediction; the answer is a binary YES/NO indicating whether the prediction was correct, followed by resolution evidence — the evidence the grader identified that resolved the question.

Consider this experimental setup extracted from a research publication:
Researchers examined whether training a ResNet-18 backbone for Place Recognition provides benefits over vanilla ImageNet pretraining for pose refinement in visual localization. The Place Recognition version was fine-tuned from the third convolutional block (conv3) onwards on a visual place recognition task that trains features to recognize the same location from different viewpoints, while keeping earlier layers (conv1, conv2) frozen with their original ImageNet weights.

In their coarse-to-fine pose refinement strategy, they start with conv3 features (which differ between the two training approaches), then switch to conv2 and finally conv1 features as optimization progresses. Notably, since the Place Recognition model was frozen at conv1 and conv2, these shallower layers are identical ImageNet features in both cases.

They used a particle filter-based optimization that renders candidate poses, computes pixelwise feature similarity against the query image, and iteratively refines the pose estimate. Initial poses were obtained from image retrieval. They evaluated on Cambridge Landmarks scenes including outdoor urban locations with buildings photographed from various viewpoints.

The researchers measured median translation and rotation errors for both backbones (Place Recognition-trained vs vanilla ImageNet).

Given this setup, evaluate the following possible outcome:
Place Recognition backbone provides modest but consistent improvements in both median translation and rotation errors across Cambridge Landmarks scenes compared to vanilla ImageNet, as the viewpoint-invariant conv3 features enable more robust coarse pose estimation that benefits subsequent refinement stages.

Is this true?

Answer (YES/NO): YES